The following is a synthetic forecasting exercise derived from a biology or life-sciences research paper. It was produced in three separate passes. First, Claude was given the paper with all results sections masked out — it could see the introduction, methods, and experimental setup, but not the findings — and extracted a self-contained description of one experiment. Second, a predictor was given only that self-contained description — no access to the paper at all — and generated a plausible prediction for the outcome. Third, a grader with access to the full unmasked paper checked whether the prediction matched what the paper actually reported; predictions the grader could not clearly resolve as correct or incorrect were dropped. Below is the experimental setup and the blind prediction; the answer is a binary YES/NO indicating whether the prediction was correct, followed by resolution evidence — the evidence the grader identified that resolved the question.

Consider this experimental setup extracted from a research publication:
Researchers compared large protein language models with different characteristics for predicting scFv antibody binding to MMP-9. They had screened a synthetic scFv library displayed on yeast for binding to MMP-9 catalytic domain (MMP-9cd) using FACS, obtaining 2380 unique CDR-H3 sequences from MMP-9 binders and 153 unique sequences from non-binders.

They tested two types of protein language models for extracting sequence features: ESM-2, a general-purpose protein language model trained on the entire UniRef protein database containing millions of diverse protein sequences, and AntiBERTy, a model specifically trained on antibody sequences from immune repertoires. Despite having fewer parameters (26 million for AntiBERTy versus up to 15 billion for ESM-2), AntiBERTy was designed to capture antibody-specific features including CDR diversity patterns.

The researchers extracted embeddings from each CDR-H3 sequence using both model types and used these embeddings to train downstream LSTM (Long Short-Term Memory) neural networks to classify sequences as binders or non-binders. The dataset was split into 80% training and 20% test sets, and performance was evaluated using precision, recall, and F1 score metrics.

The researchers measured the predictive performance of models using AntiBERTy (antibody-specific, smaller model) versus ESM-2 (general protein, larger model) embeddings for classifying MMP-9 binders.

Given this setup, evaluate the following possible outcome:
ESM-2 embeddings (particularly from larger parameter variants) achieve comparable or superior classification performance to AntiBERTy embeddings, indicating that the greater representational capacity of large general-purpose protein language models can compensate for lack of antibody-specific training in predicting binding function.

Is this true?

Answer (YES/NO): YES